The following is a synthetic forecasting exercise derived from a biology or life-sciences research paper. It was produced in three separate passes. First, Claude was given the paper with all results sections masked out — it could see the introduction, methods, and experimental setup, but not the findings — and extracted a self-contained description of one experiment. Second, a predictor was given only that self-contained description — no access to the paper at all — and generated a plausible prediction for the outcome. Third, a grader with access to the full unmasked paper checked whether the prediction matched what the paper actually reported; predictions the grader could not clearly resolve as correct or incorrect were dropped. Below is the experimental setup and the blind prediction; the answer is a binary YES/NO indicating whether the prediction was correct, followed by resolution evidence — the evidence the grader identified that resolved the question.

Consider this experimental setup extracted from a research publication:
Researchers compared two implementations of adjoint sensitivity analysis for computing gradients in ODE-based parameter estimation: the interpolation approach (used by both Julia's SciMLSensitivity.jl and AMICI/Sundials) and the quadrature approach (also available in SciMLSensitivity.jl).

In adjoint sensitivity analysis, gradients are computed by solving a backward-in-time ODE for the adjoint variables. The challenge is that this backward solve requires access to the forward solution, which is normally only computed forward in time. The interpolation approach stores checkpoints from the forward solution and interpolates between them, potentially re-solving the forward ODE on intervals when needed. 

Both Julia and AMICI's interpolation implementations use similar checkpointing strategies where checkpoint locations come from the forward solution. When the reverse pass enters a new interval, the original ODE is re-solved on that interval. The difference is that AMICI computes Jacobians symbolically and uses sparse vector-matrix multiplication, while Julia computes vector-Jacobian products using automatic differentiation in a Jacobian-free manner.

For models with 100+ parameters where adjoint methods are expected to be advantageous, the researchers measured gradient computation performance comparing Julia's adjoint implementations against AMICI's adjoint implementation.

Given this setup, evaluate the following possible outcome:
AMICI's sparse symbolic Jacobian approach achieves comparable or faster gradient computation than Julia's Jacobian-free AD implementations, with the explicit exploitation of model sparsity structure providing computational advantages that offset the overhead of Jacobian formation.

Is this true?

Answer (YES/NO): NO